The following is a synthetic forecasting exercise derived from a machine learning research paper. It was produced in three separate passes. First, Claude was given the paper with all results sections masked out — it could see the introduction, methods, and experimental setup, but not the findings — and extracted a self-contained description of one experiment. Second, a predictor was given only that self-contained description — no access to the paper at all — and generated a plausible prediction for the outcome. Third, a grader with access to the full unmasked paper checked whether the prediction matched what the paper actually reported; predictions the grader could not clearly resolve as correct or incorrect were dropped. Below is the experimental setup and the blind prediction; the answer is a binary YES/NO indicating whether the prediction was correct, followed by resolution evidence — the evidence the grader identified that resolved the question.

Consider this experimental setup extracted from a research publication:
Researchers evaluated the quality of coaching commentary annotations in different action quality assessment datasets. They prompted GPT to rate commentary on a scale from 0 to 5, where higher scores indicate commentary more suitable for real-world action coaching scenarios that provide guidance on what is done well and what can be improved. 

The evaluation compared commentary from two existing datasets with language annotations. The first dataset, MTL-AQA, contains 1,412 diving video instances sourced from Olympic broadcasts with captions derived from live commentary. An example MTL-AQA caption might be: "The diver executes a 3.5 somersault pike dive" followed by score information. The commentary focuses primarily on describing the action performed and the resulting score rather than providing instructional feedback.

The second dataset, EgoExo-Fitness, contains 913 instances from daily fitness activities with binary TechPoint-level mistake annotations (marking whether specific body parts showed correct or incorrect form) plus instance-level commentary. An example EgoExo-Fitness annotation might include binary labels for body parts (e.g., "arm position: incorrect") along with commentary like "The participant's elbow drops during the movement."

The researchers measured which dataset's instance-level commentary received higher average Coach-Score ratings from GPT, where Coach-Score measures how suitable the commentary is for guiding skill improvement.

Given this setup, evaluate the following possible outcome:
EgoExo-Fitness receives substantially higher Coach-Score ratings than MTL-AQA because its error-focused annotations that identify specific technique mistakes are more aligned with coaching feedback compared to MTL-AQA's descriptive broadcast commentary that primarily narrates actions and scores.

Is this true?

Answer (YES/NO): NO